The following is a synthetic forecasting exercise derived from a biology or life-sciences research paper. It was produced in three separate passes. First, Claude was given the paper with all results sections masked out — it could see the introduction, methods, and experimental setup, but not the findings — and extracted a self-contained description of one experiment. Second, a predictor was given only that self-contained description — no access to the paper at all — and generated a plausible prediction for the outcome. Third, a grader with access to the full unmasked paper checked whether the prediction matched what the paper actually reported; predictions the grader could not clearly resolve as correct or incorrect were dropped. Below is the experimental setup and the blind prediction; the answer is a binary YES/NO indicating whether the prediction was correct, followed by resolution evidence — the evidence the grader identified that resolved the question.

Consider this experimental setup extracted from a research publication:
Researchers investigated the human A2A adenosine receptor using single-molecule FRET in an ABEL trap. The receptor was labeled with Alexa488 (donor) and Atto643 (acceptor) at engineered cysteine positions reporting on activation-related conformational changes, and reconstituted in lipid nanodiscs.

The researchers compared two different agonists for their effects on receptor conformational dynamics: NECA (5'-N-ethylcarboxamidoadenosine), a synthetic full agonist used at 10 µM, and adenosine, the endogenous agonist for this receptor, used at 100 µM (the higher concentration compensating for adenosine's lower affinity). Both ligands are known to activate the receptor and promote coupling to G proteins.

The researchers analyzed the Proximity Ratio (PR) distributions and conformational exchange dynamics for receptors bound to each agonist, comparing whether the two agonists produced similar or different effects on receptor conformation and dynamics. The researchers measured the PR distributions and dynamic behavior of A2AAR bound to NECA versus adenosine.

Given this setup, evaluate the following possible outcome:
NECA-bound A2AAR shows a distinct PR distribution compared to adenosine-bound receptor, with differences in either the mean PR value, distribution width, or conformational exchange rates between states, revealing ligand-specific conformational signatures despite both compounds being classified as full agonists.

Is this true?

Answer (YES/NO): NO